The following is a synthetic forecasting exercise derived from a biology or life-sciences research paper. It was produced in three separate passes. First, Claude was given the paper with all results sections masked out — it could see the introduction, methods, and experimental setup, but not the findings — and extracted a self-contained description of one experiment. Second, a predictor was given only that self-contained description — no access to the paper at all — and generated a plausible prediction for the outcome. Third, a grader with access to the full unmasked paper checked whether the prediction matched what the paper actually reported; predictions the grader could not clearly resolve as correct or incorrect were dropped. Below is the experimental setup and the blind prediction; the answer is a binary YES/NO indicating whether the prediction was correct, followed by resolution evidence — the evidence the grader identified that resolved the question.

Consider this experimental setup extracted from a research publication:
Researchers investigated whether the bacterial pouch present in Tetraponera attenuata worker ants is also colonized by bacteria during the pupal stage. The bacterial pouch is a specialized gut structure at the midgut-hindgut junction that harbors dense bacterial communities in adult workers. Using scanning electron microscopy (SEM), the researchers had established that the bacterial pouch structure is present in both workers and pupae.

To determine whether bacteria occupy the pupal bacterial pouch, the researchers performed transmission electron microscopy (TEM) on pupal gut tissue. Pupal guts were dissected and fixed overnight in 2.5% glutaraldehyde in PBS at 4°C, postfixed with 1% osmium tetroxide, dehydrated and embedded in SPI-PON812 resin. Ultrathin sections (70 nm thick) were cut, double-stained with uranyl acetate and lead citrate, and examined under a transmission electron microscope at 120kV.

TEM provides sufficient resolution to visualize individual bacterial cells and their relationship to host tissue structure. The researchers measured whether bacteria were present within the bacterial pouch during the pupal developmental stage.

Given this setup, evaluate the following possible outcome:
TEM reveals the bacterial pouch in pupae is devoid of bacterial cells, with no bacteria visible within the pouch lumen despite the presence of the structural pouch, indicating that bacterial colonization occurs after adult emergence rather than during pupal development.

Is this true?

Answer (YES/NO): YES